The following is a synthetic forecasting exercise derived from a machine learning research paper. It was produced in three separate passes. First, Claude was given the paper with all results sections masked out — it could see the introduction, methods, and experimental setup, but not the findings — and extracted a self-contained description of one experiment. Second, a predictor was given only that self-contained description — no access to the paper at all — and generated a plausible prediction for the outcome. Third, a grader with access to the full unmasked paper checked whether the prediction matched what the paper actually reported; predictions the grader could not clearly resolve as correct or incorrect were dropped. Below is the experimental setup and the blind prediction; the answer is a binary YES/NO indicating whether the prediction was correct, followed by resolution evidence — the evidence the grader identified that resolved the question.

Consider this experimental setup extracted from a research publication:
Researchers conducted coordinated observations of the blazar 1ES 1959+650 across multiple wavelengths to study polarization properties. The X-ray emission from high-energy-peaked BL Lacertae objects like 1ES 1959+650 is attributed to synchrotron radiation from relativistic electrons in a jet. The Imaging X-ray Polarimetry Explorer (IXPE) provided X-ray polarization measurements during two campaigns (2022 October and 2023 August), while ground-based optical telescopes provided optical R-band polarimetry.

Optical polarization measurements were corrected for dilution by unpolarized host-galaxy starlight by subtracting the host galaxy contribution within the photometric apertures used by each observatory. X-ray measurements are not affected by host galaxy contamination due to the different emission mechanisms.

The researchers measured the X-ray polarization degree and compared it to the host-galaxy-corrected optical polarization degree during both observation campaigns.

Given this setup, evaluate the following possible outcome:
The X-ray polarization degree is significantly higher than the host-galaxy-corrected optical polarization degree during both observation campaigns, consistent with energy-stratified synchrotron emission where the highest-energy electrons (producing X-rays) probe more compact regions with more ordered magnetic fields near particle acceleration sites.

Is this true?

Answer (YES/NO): YES